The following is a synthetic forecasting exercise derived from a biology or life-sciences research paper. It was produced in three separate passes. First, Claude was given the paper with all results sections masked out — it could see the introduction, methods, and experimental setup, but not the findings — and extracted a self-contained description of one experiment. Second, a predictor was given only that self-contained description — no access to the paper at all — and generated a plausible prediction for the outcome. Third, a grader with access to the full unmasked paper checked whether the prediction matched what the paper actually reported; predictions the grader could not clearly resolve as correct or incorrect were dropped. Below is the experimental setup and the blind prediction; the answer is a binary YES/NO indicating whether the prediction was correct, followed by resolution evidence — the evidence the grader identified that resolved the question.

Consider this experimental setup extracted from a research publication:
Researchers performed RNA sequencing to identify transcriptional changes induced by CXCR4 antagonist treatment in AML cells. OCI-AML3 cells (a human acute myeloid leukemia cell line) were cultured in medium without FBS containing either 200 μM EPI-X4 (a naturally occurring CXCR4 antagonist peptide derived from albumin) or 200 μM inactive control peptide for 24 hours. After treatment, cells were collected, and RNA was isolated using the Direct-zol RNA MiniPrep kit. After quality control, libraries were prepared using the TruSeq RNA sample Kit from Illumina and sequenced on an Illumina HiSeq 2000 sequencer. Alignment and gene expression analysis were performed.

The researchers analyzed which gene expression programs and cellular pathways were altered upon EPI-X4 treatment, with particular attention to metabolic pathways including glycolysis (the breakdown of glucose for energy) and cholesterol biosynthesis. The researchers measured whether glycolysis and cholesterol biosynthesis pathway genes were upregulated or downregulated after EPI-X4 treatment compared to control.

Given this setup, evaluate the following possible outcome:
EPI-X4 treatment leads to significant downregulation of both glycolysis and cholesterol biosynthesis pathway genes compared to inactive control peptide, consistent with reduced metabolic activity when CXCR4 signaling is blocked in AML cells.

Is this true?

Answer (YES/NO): YES